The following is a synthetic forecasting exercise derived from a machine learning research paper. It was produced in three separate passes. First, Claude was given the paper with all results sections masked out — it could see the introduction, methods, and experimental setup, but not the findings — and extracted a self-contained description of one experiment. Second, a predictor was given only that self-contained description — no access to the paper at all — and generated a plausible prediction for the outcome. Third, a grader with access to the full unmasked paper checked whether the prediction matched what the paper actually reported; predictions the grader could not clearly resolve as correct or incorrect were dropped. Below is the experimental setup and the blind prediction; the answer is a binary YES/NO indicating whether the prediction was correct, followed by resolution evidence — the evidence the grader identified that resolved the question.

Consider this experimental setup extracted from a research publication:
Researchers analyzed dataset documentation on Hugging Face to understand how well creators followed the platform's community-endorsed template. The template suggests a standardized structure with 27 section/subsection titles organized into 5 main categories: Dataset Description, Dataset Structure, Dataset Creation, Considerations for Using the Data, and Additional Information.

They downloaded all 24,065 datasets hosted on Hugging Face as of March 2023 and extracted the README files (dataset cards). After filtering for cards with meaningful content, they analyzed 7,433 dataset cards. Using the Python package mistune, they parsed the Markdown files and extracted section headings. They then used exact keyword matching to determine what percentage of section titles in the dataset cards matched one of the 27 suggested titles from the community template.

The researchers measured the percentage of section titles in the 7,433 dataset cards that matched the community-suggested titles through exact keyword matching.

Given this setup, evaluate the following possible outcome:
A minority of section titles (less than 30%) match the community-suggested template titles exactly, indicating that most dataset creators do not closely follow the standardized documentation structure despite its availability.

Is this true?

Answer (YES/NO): NO